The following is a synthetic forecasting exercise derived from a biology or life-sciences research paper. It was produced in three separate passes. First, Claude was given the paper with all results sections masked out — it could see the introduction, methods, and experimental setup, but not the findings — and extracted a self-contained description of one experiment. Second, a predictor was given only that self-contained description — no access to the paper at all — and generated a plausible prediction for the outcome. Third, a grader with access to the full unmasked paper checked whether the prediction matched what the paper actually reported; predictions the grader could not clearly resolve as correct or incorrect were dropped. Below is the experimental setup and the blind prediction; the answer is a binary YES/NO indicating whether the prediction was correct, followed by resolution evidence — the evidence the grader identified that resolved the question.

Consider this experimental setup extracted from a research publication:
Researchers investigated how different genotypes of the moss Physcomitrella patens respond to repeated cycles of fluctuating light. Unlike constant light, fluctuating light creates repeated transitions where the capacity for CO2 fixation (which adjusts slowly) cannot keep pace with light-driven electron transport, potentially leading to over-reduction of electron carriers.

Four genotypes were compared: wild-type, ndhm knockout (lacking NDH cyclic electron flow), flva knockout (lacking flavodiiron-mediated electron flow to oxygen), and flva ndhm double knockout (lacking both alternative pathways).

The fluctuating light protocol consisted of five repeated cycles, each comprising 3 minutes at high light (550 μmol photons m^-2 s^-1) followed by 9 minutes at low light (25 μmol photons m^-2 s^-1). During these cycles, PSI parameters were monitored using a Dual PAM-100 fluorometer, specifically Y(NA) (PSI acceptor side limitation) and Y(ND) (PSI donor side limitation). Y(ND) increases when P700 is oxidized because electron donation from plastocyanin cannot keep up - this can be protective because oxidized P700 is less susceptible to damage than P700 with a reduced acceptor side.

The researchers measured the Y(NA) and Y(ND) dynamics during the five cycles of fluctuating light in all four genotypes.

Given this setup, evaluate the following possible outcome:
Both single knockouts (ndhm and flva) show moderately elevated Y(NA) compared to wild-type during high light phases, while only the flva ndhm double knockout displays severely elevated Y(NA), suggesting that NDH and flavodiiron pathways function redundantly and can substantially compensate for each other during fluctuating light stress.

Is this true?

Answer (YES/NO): NO